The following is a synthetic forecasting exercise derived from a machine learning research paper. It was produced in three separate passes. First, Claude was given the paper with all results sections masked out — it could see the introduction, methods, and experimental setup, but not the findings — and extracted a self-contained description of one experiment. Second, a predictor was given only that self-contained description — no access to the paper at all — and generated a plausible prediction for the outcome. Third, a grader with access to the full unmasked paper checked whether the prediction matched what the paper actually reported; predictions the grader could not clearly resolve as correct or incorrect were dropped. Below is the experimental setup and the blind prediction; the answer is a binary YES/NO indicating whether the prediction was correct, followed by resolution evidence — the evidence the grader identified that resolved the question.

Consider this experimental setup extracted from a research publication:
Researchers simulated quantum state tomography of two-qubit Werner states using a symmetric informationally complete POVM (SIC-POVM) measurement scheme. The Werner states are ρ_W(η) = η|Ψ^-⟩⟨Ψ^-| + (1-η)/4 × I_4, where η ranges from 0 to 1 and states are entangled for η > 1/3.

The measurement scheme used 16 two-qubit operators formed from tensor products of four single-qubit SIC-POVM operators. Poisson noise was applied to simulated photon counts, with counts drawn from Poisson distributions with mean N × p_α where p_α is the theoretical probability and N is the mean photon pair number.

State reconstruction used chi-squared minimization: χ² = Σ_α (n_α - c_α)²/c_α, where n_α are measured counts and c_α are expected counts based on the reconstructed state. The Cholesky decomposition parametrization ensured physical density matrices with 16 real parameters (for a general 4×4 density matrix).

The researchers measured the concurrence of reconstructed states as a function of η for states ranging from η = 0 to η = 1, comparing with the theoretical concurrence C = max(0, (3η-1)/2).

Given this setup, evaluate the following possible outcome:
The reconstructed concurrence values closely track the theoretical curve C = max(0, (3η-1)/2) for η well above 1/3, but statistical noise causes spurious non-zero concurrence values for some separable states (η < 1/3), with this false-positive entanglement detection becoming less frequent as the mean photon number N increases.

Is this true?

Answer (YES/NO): YES